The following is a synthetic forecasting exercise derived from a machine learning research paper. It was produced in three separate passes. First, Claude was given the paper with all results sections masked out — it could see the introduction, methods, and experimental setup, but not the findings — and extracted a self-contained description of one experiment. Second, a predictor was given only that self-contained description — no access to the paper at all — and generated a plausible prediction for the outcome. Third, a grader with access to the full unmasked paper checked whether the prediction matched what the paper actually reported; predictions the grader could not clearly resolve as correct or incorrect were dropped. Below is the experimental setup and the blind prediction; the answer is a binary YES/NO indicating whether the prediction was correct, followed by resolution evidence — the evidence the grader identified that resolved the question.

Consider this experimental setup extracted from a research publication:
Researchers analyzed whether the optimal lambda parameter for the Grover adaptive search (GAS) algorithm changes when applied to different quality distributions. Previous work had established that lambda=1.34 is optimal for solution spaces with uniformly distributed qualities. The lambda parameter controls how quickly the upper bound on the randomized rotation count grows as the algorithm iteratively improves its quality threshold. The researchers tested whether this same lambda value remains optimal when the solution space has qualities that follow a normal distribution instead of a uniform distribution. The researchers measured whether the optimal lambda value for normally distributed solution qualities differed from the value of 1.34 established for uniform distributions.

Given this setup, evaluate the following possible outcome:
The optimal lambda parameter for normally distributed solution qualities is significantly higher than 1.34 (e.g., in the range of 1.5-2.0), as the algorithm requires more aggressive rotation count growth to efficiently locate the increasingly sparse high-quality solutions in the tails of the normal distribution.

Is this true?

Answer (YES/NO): NO